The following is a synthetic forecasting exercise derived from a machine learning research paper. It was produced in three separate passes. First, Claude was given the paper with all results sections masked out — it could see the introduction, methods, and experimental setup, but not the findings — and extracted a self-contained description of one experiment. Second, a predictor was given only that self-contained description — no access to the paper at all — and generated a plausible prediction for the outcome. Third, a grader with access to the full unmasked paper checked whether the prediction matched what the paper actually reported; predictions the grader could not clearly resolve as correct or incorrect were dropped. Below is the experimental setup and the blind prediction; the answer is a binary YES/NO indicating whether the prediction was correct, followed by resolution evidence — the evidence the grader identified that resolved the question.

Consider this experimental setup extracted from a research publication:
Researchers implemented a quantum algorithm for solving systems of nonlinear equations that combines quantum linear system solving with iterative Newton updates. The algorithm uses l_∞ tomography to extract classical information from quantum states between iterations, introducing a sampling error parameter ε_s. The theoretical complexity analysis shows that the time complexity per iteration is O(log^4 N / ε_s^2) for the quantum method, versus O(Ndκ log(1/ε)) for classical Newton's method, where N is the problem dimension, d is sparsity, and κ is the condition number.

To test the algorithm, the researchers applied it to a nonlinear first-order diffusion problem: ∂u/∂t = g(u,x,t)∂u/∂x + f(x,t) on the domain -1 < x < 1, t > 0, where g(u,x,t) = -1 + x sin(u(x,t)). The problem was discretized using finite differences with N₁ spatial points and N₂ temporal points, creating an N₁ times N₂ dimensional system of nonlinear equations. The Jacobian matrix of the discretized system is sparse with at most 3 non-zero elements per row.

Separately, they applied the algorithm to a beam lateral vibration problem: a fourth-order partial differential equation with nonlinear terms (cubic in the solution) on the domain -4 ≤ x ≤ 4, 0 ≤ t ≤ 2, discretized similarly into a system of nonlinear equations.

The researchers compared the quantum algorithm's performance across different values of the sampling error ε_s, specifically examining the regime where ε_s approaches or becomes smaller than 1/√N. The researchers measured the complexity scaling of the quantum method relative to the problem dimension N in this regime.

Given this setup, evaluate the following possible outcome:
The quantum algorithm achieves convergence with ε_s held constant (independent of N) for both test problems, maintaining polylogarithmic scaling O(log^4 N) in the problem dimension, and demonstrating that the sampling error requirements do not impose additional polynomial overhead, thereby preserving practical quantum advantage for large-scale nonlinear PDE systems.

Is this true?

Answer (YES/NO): YES